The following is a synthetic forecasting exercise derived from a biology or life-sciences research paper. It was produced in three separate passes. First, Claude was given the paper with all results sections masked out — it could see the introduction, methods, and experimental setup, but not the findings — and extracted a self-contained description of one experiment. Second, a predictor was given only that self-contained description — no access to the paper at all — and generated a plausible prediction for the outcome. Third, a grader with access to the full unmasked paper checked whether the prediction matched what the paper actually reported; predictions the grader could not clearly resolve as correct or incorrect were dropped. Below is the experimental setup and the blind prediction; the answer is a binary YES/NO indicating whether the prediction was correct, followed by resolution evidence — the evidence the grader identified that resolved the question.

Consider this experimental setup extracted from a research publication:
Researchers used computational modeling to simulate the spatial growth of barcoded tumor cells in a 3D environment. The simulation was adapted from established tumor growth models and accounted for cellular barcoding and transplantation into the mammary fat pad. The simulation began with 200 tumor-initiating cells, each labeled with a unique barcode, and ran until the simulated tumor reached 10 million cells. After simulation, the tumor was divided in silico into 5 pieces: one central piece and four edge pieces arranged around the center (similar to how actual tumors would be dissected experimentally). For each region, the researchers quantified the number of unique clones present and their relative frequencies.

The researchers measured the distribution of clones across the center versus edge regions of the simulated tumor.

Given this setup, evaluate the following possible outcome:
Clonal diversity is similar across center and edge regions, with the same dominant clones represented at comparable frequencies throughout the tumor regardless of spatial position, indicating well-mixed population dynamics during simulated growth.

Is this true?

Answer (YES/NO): NO